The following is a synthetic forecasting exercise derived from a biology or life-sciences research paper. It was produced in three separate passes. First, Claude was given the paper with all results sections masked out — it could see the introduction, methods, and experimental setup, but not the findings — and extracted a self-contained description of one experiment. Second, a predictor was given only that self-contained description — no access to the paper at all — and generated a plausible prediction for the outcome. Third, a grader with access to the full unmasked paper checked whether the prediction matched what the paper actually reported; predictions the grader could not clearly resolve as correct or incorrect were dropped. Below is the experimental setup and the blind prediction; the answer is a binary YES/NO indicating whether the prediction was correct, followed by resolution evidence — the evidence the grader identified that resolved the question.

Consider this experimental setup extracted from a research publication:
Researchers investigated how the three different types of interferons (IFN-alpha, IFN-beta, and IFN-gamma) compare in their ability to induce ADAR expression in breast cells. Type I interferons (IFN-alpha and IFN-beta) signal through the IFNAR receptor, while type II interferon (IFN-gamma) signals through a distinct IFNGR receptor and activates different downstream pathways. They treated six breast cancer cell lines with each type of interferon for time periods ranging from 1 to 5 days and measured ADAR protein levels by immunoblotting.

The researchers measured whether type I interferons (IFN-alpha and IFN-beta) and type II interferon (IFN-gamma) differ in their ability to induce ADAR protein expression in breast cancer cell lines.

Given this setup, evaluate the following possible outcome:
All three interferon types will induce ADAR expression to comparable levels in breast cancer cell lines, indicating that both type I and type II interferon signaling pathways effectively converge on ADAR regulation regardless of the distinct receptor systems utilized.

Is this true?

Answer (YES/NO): NO